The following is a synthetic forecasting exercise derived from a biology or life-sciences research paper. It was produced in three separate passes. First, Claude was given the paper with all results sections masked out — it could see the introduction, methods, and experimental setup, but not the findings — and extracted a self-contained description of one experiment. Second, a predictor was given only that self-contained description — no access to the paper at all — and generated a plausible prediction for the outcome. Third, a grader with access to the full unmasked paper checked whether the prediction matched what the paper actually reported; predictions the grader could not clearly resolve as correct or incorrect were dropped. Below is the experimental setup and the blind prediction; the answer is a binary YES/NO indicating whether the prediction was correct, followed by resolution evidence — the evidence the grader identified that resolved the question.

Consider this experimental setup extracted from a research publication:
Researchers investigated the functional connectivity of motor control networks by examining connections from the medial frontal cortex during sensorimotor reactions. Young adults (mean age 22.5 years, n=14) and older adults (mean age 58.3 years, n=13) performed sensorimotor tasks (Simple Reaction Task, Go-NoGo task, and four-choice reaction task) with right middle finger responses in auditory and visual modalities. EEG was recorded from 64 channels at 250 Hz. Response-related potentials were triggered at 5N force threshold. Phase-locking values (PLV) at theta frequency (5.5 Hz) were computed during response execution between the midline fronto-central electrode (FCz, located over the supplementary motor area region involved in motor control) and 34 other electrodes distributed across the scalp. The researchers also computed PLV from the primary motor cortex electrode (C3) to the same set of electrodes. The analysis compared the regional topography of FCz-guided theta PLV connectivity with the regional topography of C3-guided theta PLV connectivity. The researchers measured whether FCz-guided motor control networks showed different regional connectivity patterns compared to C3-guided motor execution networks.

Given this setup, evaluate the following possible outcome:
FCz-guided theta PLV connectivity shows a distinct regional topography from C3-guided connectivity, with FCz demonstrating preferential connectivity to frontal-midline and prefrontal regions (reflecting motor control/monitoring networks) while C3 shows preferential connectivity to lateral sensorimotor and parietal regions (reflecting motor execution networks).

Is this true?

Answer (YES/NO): NO